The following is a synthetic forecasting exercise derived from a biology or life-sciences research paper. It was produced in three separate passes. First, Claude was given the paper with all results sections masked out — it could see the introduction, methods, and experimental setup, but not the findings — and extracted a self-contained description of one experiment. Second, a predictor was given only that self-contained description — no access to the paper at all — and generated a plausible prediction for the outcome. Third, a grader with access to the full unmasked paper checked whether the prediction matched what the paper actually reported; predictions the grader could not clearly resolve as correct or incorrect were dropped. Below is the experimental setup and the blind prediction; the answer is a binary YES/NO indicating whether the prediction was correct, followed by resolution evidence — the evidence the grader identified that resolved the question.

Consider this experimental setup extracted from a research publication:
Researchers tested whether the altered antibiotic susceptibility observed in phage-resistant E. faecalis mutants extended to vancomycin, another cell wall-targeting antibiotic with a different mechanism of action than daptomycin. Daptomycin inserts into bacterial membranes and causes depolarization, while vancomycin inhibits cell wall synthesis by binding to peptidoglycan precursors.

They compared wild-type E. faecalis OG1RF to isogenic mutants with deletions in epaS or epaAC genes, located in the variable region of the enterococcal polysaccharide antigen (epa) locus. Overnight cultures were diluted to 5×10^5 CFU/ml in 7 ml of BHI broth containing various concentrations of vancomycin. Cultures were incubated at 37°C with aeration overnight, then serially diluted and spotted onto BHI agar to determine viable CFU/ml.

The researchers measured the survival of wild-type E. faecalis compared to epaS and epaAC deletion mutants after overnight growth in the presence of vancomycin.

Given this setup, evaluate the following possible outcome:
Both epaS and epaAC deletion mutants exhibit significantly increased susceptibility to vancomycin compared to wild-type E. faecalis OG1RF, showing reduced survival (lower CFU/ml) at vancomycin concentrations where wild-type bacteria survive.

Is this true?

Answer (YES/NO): YES